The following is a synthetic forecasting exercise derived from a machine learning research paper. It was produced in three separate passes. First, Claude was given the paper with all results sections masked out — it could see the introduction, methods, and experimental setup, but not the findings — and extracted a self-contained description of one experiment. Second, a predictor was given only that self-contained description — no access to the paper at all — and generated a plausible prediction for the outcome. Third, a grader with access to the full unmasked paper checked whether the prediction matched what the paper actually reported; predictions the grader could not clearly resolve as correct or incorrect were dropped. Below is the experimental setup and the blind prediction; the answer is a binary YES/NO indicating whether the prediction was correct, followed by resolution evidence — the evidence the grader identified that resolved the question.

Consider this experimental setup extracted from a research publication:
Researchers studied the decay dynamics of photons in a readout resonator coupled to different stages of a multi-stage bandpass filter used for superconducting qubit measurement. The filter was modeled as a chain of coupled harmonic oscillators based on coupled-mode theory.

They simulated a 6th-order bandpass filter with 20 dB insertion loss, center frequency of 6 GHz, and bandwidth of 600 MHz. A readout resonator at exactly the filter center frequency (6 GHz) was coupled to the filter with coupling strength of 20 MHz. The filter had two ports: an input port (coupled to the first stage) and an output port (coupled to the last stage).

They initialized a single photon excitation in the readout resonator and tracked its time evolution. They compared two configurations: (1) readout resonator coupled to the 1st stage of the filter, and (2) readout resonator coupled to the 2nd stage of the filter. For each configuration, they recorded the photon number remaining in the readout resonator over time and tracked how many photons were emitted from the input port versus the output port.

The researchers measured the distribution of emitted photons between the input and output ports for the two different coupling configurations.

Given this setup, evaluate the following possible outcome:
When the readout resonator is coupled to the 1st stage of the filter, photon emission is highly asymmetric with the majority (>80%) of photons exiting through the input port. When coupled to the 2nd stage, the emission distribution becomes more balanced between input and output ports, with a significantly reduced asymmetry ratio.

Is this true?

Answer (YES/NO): NO